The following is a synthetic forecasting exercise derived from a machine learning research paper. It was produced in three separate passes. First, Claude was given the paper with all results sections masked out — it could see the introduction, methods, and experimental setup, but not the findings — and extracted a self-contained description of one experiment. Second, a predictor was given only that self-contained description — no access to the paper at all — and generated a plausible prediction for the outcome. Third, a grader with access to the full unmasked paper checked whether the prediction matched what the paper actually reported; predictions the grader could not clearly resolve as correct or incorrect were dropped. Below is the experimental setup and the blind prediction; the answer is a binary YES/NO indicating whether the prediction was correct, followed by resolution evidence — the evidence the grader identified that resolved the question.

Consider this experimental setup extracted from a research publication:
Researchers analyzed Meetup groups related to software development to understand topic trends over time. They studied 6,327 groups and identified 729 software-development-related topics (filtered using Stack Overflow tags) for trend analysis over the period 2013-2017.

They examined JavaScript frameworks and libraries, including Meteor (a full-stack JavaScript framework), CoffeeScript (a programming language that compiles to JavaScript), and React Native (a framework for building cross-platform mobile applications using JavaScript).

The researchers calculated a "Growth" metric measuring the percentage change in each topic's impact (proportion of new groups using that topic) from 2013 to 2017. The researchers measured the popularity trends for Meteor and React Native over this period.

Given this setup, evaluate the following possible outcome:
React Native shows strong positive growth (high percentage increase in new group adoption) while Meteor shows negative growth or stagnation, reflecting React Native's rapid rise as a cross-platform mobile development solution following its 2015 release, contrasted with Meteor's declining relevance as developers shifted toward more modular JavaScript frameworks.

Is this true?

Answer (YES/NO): YES